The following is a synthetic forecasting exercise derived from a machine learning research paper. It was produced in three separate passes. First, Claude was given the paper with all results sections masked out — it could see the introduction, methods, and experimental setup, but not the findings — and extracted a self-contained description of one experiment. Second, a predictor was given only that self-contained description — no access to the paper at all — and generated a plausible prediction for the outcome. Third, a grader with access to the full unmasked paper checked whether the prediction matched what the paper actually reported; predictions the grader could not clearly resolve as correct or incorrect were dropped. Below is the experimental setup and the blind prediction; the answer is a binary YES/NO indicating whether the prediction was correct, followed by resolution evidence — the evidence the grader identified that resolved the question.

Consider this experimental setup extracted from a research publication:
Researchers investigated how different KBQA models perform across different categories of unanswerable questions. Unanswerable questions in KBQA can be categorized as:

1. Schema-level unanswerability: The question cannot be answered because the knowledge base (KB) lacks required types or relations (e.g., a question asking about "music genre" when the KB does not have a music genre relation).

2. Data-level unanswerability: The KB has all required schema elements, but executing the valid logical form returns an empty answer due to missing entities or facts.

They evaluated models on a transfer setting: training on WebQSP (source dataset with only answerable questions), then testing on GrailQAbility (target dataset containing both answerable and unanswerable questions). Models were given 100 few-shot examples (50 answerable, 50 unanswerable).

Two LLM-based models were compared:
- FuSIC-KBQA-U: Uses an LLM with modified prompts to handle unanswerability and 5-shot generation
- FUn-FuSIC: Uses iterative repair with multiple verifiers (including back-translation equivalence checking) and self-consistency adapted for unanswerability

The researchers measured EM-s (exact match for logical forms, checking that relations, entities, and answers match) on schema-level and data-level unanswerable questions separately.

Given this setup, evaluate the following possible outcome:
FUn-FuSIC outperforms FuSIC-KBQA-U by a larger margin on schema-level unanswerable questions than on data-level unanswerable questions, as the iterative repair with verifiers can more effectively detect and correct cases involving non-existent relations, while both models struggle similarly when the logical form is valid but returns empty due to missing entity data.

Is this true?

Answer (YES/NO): YES